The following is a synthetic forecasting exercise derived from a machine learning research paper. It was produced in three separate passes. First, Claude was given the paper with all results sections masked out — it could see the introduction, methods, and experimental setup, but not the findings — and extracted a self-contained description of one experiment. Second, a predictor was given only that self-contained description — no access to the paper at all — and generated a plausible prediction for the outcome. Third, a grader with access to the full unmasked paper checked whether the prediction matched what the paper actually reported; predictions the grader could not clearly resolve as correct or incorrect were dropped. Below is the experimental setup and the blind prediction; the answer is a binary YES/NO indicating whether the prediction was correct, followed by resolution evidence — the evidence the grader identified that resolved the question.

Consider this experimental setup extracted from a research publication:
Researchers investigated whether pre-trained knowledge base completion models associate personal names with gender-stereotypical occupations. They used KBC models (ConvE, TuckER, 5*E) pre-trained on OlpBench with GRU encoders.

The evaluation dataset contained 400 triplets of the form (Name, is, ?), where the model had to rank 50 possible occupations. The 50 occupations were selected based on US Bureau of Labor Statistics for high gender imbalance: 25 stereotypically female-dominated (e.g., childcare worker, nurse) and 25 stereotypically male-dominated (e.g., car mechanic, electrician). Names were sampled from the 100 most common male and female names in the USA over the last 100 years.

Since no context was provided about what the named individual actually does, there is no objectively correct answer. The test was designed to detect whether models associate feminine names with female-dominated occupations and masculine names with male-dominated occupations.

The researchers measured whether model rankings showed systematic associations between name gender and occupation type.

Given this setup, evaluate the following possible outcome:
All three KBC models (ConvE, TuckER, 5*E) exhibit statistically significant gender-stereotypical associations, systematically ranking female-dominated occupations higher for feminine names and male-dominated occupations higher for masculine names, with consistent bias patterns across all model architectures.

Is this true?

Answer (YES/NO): YES